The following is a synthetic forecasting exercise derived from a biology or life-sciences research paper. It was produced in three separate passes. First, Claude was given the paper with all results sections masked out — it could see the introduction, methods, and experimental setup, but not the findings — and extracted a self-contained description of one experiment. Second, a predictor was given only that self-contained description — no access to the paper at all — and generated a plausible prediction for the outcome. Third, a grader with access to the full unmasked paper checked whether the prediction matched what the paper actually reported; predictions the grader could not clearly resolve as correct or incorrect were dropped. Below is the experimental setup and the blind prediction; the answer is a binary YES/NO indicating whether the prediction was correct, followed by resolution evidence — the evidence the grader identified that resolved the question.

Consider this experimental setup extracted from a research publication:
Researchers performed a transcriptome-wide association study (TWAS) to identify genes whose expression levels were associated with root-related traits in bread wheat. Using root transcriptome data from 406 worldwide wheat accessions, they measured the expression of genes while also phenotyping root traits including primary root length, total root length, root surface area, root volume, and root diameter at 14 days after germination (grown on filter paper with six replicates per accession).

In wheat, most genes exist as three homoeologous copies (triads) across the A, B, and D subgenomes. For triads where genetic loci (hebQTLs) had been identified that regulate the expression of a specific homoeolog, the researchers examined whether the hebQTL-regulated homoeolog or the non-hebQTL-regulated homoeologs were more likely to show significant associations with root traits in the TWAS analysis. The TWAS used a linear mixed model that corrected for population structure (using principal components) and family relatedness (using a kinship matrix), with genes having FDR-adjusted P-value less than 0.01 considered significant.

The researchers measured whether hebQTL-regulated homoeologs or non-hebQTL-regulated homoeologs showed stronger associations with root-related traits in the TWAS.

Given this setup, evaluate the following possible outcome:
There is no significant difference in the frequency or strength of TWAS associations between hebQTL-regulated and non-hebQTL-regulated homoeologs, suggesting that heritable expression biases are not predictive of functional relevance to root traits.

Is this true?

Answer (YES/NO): NO